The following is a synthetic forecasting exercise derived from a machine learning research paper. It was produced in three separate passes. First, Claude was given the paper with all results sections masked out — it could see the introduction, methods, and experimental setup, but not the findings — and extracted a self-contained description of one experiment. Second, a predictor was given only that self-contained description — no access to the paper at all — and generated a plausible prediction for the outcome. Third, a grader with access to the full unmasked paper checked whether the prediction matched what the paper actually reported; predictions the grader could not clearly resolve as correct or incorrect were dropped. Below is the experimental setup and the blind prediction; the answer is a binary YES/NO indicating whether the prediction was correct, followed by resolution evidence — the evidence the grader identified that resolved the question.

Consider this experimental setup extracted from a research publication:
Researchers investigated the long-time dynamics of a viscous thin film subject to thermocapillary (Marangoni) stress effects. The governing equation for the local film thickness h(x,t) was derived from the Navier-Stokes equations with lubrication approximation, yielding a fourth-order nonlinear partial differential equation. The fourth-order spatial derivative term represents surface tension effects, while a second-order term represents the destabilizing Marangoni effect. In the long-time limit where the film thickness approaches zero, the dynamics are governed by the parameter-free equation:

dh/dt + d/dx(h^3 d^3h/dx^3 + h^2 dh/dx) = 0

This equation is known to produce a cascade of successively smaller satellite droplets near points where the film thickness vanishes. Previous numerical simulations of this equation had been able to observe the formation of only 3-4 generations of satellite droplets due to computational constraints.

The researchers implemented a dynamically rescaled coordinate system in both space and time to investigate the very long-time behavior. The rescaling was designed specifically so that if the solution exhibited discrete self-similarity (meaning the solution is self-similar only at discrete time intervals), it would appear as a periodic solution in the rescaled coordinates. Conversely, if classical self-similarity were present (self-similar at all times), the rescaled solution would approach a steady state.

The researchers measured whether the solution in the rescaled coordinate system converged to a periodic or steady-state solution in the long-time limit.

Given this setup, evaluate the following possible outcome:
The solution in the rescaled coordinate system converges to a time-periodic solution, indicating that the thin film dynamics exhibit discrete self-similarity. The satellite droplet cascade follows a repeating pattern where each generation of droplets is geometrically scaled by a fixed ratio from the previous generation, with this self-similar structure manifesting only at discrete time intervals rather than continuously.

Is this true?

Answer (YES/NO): NO